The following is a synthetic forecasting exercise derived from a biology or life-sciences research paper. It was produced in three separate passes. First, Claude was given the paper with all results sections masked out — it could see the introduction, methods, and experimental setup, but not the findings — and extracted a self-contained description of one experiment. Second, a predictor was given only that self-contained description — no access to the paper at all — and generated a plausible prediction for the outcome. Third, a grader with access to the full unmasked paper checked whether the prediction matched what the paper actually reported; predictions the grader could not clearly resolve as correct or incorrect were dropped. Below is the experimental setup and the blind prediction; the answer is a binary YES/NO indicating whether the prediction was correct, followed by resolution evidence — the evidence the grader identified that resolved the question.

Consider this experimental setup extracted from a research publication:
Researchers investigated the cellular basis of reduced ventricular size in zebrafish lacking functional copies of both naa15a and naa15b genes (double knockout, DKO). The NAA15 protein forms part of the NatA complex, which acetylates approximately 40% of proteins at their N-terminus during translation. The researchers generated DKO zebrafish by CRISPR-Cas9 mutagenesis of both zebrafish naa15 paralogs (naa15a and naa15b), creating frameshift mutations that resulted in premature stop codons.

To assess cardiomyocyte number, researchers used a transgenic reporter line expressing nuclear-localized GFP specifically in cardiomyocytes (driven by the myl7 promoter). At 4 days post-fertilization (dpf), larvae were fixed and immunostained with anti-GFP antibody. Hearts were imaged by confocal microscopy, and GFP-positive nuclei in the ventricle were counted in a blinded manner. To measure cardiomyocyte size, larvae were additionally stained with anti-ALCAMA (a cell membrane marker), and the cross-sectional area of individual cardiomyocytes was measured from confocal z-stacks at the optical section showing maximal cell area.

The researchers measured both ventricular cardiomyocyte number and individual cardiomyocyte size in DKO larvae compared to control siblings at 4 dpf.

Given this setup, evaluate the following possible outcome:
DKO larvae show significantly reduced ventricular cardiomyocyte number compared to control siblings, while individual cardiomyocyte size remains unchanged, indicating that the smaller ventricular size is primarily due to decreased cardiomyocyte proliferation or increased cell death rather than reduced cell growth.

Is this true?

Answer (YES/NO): NO